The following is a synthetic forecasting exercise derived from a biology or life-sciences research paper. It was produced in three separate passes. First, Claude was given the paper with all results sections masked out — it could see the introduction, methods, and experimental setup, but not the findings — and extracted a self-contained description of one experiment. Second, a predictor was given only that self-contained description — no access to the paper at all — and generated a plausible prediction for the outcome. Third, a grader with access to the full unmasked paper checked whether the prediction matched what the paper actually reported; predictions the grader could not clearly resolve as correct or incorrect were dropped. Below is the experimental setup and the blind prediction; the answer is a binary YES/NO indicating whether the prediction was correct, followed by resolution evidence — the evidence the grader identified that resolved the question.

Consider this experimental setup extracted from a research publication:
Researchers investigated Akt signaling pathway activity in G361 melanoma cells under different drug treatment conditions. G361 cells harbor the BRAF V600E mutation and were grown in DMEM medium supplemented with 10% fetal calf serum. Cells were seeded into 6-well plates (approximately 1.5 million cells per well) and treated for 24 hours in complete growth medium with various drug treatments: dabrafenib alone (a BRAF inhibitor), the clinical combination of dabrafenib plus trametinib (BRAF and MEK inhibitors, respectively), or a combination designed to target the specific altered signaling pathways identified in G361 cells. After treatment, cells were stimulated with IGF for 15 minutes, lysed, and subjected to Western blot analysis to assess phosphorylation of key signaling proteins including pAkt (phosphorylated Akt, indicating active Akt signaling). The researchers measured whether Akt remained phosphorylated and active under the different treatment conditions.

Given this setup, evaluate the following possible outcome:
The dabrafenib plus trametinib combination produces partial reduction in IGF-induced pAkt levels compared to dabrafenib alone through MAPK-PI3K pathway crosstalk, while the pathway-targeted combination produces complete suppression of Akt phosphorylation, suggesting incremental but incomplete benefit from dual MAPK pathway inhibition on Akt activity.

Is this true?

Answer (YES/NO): NO